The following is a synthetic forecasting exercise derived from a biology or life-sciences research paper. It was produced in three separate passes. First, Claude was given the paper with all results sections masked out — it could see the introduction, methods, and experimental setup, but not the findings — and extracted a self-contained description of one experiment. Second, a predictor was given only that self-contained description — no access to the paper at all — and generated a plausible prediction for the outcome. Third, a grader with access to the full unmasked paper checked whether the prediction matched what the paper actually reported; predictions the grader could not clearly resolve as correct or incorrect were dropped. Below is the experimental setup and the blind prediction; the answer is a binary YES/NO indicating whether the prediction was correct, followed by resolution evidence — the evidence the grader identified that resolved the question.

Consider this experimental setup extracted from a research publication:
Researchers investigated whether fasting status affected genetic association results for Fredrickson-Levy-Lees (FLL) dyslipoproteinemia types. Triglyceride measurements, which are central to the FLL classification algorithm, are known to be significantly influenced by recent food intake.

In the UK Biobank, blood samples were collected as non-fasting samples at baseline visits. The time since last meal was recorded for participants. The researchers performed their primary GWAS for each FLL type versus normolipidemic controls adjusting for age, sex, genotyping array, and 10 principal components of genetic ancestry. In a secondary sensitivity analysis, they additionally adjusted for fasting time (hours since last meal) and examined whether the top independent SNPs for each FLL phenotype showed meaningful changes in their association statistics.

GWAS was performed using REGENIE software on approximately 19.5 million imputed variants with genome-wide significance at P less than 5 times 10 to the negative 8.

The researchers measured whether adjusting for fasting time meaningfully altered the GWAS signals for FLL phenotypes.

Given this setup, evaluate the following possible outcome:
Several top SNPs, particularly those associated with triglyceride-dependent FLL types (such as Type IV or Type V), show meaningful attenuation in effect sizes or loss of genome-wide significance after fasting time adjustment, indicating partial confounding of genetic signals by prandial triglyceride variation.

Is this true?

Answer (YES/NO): NO